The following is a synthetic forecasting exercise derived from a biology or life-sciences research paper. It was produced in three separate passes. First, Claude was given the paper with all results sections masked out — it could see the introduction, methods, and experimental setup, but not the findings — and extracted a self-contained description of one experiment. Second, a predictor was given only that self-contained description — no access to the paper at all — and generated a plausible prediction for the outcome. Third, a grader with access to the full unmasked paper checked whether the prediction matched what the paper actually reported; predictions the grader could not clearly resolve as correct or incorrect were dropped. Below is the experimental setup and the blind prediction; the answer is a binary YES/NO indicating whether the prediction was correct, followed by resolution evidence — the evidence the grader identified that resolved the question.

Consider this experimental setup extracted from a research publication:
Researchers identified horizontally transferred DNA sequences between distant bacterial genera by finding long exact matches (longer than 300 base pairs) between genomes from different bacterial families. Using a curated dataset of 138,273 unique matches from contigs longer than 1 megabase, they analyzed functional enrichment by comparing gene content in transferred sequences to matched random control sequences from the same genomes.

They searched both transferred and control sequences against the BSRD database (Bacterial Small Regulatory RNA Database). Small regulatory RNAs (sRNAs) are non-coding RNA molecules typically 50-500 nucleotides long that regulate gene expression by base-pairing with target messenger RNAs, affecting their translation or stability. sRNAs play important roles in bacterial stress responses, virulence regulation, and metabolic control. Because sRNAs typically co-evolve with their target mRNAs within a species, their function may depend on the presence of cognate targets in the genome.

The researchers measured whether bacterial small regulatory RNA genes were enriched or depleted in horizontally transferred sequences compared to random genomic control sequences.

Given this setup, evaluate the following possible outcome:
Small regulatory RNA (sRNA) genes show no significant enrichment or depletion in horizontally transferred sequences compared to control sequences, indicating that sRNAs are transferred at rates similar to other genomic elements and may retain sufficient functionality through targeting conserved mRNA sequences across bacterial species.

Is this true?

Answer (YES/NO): NO